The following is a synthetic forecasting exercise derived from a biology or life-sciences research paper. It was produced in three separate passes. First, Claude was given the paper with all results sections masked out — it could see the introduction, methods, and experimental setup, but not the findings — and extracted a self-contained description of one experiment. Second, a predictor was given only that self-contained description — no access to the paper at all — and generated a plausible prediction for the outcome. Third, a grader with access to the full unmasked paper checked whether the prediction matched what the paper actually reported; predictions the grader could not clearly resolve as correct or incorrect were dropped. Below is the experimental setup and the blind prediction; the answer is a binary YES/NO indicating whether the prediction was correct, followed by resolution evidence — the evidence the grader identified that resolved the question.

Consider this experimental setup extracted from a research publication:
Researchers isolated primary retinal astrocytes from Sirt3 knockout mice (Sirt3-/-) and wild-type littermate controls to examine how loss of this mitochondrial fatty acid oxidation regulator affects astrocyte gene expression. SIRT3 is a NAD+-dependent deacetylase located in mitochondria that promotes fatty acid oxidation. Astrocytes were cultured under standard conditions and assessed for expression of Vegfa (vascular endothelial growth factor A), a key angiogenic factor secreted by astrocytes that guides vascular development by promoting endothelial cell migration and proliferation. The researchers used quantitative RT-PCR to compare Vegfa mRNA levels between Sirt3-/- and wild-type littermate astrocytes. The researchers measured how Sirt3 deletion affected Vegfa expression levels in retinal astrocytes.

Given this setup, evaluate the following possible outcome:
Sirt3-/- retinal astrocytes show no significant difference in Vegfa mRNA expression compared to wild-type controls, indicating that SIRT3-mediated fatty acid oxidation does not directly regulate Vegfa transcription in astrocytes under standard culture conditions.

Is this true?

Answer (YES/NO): NO